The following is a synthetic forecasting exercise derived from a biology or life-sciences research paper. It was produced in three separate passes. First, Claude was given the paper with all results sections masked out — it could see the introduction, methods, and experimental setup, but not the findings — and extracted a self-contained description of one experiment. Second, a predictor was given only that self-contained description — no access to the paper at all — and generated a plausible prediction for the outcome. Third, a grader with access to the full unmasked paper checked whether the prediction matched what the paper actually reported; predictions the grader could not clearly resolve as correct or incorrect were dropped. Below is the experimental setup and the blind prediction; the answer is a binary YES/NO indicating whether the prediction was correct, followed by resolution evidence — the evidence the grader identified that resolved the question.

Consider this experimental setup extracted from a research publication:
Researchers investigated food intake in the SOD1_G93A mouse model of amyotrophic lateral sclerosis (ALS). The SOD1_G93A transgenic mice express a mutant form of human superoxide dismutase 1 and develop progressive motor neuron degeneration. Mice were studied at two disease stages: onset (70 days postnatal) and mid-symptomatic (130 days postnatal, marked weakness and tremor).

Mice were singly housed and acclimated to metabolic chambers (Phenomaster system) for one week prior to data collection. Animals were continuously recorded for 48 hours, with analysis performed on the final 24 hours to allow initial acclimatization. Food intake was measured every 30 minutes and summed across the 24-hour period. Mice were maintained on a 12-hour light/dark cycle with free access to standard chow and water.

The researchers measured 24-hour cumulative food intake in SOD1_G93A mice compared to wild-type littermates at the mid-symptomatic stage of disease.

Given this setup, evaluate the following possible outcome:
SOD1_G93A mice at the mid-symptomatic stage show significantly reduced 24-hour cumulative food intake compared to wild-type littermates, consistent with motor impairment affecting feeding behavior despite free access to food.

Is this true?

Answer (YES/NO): NO